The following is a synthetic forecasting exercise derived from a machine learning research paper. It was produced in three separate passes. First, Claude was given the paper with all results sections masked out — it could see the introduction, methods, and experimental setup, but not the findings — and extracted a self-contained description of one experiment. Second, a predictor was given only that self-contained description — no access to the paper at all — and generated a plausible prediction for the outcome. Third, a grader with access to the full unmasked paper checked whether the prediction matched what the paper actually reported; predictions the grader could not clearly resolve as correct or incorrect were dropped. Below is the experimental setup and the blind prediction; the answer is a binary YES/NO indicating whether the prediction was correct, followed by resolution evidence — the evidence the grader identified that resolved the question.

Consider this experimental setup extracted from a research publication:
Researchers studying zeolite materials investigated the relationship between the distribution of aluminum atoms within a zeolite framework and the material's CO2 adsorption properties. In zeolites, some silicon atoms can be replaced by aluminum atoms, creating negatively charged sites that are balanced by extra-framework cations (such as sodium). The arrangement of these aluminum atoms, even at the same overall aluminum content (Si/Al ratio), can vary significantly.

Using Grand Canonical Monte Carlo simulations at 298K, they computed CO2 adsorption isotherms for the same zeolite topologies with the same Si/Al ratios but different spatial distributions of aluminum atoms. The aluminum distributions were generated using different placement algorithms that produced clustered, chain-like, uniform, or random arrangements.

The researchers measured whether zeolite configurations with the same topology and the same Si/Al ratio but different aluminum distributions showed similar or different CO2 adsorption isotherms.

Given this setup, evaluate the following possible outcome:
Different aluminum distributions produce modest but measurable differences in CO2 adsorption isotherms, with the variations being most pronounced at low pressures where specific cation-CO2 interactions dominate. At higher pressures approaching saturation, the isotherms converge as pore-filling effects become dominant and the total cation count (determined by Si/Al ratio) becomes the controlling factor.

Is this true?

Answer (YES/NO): NO